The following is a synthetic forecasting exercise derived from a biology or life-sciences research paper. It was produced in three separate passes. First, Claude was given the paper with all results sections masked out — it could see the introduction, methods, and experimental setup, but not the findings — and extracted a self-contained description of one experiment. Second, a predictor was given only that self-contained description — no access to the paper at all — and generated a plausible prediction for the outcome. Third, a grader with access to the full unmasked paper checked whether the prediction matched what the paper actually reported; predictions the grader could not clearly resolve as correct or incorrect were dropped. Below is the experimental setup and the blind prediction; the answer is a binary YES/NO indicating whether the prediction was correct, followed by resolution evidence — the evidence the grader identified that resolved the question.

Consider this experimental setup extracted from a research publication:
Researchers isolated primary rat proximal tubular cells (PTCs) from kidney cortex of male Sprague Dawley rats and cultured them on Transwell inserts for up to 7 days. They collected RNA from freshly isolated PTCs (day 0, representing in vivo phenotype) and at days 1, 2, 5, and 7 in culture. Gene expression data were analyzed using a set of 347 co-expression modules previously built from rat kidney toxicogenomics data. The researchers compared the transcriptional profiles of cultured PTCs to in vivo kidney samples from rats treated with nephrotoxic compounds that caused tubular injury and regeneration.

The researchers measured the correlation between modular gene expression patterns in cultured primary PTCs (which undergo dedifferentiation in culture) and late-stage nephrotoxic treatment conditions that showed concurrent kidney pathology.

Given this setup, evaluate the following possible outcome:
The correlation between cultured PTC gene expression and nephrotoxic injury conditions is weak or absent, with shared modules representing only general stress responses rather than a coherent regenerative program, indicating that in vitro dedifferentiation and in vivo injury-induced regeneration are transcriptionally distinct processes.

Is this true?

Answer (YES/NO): NO